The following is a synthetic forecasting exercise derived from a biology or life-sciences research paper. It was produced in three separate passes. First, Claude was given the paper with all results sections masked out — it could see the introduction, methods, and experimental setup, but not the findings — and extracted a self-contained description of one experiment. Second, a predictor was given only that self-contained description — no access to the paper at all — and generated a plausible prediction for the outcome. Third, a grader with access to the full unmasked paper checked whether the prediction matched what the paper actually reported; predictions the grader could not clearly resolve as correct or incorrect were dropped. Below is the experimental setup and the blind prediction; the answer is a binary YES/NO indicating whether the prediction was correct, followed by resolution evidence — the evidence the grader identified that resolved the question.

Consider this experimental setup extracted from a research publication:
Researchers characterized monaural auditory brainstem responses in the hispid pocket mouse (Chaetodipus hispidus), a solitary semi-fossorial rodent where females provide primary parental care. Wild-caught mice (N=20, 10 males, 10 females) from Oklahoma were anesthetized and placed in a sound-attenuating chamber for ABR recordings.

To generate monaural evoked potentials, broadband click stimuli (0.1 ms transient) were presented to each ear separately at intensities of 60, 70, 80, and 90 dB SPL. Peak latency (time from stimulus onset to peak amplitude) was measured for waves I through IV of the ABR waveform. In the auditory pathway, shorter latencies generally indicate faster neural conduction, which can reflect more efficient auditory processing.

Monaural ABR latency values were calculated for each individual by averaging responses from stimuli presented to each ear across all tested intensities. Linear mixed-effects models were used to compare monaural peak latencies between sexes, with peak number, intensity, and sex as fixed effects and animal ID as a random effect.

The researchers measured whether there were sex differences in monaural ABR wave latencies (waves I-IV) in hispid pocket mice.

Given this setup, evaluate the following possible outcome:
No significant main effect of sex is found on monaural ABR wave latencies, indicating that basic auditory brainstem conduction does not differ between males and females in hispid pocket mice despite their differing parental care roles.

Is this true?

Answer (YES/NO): YES